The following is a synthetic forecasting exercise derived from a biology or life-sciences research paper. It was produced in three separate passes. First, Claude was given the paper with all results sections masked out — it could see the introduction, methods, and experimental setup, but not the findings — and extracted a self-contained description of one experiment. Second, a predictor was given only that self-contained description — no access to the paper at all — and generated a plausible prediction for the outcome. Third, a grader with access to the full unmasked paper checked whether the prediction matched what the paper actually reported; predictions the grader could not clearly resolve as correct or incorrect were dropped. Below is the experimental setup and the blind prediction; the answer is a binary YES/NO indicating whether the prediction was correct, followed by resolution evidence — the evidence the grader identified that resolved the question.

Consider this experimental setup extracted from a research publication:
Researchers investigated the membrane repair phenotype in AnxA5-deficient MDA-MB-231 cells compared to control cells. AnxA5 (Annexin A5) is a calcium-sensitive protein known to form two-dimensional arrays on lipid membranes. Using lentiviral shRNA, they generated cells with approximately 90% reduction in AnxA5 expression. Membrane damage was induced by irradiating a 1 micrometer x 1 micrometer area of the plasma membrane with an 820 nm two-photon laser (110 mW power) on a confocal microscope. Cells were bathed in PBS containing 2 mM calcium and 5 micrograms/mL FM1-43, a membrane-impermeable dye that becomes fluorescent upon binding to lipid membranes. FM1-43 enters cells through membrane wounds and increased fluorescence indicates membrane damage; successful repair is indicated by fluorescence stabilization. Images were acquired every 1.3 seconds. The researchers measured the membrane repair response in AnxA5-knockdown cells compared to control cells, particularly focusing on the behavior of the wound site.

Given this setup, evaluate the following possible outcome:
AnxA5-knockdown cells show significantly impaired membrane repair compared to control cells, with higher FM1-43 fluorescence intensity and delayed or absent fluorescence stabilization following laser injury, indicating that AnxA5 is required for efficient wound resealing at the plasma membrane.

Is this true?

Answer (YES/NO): YES